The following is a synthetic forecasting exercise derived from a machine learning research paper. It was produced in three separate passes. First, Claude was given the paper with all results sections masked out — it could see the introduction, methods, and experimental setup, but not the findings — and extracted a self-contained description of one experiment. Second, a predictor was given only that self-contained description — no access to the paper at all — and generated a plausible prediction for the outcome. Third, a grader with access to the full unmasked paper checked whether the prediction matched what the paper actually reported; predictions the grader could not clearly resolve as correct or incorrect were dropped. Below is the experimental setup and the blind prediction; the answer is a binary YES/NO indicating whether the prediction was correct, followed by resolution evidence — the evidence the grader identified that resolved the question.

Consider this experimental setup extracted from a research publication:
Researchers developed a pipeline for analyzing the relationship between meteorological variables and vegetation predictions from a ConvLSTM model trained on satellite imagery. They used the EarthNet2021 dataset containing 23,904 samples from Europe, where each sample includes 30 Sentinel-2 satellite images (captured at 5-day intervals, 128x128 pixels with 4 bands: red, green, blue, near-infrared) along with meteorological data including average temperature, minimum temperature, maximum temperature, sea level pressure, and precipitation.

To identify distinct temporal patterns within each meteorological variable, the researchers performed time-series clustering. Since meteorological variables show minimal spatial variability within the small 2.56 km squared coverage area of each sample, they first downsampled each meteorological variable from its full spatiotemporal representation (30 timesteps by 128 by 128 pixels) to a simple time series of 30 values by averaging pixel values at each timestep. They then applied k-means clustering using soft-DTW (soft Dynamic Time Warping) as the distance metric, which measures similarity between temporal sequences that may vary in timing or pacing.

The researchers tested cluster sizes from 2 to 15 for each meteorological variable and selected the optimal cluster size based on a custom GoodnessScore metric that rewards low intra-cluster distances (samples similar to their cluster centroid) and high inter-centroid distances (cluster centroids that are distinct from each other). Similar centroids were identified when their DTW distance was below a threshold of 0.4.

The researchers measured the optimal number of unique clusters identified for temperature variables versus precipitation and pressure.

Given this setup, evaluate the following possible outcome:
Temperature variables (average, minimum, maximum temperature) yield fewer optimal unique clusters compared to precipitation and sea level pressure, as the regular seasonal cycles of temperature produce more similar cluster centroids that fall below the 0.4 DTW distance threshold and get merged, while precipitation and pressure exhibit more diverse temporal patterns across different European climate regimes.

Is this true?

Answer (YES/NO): YES